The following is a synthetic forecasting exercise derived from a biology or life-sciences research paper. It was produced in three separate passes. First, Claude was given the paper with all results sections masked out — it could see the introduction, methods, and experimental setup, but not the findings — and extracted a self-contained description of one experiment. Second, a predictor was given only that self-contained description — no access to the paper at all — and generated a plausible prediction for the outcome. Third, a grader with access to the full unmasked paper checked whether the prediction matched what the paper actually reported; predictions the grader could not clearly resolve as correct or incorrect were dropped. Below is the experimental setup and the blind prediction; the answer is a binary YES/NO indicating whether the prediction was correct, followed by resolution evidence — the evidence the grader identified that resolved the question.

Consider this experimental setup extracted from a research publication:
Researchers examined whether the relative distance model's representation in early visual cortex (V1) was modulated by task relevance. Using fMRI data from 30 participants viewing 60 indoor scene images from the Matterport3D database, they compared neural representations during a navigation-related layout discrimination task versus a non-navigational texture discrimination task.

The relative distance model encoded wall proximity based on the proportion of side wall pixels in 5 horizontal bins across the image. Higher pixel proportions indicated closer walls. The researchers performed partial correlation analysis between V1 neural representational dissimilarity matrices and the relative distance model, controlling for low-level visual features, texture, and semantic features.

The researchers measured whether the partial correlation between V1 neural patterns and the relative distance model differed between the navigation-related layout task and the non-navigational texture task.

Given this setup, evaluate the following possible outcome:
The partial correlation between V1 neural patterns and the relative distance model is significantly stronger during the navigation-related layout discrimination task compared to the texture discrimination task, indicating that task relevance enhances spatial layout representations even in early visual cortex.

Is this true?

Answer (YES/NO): YES